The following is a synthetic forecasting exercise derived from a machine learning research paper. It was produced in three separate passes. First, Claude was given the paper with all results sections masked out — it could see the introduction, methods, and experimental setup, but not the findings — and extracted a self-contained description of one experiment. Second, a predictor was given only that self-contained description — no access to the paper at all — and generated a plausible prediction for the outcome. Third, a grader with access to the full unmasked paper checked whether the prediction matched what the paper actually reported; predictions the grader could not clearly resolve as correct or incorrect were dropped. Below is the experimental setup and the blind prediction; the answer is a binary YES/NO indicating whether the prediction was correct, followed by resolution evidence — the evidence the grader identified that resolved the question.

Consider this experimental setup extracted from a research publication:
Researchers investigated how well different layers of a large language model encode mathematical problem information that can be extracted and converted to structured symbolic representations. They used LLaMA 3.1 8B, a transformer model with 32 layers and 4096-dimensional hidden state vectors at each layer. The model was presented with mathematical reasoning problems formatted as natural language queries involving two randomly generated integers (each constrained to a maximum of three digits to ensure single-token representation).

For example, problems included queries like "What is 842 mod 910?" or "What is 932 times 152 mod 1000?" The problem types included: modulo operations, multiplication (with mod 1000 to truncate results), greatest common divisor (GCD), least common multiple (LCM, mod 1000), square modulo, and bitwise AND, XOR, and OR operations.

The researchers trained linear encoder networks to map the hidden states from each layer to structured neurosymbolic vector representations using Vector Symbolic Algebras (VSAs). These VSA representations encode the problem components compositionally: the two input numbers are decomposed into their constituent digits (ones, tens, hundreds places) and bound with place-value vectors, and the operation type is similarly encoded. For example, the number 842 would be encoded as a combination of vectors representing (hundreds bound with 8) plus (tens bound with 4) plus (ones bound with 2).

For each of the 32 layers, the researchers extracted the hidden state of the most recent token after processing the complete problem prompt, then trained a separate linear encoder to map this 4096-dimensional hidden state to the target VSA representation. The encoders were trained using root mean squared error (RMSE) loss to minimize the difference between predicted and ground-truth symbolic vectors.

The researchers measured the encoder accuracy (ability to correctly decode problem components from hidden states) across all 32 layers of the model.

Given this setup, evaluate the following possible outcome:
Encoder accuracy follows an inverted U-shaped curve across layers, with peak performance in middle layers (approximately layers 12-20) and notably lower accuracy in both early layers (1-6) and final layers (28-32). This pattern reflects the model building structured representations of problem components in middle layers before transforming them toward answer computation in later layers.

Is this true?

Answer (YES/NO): YES